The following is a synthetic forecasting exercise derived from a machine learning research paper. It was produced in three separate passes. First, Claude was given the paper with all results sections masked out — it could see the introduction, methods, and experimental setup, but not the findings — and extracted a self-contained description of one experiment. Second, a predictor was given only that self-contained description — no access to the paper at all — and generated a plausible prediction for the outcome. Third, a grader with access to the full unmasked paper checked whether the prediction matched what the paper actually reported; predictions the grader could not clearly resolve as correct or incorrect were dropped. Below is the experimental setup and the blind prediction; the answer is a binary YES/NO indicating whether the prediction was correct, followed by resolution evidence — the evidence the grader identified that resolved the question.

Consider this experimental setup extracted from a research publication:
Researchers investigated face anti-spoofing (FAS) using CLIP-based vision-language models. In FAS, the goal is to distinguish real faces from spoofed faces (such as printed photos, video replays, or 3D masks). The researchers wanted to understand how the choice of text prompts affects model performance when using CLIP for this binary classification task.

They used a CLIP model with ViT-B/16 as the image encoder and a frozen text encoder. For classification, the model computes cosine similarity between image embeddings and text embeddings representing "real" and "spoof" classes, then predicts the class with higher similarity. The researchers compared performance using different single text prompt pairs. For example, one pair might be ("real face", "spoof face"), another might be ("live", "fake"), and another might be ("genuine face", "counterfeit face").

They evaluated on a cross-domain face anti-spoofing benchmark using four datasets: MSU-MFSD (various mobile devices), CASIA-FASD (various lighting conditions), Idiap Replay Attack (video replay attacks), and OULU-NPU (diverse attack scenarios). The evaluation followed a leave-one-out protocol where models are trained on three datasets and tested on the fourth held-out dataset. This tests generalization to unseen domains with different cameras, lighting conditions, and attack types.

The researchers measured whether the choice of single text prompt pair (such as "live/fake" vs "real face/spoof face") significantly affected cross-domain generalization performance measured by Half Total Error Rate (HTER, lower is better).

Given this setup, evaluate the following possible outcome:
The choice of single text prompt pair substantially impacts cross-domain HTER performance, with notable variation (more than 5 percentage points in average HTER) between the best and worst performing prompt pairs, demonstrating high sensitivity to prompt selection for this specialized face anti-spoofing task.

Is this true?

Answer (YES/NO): NO